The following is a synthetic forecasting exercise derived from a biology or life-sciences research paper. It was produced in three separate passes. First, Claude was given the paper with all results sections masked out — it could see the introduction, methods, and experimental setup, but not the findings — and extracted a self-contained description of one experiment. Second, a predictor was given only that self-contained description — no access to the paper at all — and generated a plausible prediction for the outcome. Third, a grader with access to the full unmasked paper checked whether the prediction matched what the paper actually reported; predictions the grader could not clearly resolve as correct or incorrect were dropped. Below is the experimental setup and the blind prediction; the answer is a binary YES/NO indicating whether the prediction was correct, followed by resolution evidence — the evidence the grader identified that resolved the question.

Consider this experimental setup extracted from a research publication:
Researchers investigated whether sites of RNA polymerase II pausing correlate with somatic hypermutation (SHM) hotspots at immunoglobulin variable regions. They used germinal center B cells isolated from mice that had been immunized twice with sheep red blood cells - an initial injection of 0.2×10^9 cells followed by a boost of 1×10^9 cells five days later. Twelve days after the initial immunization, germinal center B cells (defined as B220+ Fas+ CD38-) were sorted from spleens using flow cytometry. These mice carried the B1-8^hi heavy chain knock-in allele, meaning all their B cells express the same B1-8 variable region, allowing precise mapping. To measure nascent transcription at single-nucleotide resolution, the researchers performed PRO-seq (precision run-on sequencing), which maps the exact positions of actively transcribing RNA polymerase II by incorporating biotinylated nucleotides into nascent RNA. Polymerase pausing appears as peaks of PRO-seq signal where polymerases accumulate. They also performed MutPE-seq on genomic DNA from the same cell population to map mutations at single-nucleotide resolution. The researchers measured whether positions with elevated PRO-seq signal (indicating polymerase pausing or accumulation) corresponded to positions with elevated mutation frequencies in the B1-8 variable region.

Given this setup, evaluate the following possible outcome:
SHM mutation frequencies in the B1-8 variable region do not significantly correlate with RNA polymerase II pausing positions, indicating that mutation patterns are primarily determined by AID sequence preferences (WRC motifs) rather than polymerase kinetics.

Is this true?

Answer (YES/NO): YES